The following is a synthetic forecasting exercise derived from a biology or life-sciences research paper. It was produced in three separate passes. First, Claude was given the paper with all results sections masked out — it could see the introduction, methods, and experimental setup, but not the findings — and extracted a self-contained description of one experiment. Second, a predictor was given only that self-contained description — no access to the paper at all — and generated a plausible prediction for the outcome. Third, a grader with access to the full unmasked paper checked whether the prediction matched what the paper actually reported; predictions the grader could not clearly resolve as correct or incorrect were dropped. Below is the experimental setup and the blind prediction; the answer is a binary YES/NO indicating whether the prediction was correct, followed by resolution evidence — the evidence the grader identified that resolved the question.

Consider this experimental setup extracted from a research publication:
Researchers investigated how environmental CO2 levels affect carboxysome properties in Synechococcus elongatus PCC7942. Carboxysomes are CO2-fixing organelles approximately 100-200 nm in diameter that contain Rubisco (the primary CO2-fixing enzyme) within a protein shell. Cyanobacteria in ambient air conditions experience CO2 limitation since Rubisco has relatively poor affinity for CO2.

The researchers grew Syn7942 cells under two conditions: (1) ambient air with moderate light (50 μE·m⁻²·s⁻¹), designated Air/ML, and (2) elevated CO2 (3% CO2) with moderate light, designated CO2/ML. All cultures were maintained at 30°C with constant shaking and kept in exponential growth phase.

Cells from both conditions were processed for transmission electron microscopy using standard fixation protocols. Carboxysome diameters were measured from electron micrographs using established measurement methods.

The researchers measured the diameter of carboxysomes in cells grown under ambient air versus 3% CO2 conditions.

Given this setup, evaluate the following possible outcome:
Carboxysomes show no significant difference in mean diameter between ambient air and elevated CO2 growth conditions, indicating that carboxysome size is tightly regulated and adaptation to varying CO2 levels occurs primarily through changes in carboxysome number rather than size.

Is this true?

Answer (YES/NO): NO